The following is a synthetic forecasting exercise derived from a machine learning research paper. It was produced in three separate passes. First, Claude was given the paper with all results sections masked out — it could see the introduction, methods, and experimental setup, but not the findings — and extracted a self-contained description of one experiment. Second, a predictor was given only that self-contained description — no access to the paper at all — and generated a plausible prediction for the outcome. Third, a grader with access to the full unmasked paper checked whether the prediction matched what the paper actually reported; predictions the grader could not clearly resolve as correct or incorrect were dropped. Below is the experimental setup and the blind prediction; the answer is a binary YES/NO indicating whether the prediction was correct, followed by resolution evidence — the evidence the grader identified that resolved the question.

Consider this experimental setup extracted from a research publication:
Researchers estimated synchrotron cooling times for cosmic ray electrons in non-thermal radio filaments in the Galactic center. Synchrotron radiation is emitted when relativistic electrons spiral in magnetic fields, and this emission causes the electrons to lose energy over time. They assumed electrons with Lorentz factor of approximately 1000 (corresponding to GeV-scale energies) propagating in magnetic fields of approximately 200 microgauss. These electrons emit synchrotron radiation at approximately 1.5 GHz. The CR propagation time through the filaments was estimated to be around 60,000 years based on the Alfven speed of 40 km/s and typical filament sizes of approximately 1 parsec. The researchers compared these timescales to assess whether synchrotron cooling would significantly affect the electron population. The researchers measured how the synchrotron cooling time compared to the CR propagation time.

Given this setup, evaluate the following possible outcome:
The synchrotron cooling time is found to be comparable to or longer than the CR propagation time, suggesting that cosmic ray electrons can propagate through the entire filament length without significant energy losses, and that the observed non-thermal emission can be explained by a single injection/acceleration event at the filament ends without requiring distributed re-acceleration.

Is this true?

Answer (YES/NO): YES